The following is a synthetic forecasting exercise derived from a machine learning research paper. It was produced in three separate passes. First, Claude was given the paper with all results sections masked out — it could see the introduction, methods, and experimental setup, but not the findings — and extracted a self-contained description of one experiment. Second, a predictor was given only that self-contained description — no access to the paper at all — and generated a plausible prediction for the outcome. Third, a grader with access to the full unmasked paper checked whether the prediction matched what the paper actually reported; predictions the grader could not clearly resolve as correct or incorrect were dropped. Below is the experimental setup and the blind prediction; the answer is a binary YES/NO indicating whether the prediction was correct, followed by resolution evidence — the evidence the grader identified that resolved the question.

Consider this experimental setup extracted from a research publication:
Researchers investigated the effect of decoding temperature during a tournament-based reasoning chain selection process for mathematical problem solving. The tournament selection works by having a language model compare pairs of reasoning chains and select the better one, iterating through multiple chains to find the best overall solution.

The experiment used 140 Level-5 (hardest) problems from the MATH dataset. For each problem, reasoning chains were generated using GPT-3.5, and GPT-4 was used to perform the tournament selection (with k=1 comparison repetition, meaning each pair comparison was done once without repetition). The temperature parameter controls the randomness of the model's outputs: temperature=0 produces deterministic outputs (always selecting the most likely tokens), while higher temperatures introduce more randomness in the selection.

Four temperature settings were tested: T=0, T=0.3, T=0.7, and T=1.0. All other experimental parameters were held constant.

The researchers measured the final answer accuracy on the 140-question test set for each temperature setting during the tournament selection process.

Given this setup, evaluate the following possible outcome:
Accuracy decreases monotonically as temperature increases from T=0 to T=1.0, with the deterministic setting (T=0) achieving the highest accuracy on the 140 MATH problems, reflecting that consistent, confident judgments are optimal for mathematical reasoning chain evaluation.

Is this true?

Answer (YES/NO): NO